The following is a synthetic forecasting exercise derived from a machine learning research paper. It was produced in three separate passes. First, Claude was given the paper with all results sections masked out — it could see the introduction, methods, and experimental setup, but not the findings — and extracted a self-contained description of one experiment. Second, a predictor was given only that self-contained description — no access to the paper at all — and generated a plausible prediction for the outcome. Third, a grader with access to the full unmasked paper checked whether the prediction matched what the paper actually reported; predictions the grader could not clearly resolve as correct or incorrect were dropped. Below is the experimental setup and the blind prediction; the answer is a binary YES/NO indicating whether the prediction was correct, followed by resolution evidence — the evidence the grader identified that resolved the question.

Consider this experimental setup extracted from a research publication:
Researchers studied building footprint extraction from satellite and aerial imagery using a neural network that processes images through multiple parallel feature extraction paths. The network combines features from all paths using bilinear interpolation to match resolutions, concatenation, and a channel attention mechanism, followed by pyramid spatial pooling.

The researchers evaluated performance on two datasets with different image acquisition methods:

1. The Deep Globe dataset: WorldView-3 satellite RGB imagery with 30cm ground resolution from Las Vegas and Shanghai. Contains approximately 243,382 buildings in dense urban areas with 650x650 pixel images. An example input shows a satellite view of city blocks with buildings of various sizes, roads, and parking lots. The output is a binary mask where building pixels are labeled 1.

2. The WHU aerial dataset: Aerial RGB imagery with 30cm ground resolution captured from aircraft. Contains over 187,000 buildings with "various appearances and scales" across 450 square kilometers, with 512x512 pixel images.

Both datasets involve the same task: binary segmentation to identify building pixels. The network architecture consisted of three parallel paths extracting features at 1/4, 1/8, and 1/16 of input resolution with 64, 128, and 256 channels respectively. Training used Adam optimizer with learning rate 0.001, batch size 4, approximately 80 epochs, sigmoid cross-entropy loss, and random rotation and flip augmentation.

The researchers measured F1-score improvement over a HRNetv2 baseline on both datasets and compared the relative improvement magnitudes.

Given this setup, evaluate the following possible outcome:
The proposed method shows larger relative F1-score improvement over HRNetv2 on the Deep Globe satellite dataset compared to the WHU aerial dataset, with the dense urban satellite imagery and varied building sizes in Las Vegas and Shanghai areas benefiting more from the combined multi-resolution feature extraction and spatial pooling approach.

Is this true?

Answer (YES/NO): YES